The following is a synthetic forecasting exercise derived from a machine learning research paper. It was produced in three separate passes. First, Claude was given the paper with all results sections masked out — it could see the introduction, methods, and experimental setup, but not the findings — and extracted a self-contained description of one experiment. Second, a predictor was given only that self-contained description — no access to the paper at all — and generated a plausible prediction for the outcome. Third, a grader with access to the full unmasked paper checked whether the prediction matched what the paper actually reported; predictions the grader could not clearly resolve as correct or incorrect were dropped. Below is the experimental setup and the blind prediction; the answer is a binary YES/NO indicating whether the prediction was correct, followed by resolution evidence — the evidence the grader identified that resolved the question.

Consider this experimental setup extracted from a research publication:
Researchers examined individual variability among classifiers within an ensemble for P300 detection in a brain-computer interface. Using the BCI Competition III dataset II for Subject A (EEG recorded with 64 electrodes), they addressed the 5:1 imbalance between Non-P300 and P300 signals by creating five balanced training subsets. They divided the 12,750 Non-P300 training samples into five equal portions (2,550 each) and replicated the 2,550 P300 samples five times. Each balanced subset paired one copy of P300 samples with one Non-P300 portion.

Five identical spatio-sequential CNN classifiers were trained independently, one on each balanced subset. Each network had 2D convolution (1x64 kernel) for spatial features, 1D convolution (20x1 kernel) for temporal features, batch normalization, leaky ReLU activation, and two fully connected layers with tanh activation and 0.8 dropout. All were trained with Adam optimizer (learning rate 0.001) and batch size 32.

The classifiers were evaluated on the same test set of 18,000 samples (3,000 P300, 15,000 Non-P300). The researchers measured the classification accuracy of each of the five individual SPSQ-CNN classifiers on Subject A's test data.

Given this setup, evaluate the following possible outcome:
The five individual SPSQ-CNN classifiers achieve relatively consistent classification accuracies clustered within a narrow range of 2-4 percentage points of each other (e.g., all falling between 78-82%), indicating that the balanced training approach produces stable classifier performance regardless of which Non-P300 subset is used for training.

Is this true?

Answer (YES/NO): NO